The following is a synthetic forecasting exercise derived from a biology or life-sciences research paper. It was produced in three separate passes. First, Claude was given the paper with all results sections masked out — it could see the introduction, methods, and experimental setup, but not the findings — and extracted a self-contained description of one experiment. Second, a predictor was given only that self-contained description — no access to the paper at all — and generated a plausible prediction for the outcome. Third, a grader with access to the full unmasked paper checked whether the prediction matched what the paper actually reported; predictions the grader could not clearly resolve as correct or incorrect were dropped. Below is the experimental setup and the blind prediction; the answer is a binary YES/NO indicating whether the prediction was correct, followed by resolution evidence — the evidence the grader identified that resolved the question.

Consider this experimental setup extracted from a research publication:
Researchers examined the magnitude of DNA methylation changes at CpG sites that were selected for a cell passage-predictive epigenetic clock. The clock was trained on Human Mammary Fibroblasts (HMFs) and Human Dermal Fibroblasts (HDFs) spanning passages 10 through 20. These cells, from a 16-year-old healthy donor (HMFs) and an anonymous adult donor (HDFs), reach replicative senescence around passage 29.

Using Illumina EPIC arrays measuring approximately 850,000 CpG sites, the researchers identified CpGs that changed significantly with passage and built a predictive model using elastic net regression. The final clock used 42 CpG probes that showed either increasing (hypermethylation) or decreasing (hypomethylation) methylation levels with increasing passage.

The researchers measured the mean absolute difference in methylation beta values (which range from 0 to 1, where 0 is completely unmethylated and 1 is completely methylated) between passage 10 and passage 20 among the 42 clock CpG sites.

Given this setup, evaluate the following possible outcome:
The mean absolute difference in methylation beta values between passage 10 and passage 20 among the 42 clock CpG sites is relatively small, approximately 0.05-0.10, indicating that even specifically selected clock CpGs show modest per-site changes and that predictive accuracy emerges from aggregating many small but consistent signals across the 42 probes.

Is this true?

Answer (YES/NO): NO